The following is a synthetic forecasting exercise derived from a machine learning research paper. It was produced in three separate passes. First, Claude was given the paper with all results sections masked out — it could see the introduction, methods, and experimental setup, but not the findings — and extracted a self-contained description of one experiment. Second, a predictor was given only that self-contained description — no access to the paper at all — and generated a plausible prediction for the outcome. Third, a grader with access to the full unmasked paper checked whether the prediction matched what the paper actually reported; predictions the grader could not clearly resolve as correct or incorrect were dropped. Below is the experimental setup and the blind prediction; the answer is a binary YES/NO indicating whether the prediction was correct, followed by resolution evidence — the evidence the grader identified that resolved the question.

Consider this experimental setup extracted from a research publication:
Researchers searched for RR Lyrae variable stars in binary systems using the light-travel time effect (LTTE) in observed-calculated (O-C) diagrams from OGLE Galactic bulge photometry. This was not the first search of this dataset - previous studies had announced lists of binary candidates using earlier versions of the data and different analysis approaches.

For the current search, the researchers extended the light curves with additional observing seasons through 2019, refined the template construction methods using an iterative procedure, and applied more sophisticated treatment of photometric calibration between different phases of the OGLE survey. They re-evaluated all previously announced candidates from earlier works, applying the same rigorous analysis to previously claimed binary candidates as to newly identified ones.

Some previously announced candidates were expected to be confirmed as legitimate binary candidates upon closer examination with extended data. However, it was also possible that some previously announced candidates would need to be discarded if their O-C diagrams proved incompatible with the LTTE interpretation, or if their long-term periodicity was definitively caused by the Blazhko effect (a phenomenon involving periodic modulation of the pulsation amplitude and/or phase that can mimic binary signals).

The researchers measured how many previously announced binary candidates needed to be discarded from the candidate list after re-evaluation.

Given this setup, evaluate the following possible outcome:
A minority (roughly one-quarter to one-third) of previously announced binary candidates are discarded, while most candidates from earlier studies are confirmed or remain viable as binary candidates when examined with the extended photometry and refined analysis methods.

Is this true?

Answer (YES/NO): YES